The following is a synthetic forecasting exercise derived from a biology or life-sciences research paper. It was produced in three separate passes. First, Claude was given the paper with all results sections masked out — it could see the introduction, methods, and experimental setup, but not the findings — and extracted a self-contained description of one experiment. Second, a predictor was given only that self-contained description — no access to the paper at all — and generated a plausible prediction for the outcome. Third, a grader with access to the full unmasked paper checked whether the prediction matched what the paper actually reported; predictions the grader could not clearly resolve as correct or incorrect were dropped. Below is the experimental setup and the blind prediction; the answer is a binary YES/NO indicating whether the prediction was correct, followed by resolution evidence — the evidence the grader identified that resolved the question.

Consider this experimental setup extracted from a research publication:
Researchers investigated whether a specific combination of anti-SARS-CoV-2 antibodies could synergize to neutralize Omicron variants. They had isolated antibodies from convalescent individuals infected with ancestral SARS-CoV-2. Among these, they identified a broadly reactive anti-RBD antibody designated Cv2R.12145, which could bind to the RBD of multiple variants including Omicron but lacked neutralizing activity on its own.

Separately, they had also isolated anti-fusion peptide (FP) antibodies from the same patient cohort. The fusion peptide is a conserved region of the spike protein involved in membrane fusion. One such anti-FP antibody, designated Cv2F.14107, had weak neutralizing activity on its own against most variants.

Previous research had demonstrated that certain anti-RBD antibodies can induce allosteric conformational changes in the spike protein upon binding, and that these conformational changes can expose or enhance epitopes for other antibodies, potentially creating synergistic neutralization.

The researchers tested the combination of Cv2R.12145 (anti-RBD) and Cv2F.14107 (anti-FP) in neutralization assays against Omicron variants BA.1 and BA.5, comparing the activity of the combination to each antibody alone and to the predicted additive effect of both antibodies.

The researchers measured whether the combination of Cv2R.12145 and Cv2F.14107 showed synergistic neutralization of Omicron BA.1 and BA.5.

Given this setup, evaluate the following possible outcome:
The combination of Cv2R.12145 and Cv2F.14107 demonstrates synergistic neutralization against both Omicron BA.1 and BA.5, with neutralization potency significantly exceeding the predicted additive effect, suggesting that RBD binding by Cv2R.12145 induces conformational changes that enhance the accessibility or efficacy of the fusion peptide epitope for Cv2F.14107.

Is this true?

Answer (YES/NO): YES